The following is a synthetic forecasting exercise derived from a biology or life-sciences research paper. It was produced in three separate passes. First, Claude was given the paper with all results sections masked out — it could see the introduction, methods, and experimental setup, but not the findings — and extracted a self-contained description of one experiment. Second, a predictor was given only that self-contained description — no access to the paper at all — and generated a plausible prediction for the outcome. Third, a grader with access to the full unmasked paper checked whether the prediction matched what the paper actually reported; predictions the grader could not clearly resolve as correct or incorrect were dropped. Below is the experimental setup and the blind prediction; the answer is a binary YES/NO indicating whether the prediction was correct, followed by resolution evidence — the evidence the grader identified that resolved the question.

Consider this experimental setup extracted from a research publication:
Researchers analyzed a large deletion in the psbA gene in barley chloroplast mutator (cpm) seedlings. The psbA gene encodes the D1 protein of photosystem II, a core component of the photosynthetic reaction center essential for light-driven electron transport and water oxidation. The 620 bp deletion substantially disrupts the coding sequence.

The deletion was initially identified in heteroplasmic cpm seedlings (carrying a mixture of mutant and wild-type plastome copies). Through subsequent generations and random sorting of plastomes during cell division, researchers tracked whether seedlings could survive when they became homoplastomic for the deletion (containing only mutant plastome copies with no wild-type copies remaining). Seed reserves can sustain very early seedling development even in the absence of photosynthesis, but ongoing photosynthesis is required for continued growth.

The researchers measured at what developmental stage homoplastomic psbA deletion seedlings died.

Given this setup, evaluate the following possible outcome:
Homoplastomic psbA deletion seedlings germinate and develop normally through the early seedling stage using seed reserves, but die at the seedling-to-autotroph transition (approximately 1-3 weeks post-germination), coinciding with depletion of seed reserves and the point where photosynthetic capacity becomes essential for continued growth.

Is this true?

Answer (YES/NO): NO